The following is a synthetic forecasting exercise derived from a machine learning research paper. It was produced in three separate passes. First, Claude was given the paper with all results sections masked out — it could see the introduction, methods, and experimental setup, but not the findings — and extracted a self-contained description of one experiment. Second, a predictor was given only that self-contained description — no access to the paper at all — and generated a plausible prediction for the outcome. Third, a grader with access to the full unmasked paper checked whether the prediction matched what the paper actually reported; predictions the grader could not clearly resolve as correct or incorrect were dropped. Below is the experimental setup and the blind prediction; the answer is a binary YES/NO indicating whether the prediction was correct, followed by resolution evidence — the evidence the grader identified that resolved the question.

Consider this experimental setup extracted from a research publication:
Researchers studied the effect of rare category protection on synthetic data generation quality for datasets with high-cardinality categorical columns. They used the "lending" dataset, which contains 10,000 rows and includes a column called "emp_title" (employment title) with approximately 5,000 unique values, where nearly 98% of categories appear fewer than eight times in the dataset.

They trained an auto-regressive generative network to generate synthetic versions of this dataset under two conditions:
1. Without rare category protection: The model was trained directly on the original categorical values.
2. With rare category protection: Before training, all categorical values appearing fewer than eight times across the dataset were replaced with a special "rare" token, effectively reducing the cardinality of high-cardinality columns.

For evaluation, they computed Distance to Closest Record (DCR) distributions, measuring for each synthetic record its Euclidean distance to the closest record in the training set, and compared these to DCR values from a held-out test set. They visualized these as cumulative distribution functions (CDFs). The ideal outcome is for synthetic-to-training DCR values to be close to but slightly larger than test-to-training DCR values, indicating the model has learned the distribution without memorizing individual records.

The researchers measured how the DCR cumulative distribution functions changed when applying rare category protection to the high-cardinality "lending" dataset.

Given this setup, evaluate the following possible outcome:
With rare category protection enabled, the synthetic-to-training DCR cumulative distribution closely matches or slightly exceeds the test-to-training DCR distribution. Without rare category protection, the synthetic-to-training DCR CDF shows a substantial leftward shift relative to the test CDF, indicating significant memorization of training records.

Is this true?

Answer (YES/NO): YES